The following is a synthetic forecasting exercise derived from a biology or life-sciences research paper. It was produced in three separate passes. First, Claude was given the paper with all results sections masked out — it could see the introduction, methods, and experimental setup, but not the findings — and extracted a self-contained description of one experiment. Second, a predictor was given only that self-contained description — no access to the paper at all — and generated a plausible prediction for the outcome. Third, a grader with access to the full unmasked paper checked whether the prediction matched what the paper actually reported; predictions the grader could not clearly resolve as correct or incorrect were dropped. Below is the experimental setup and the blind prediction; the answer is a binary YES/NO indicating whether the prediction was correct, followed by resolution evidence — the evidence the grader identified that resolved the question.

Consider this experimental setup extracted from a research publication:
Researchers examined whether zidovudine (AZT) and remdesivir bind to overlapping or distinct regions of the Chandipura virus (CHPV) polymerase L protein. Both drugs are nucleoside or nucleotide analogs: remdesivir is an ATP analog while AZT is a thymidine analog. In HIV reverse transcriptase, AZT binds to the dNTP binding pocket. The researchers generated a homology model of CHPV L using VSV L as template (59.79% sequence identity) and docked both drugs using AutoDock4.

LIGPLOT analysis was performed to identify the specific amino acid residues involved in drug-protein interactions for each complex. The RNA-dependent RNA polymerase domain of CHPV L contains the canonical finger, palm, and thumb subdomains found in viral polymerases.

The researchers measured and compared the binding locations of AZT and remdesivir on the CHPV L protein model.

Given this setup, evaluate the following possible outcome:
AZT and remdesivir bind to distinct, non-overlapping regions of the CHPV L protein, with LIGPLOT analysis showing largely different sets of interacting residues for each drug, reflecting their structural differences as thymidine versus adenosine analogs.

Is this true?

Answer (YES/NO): YES